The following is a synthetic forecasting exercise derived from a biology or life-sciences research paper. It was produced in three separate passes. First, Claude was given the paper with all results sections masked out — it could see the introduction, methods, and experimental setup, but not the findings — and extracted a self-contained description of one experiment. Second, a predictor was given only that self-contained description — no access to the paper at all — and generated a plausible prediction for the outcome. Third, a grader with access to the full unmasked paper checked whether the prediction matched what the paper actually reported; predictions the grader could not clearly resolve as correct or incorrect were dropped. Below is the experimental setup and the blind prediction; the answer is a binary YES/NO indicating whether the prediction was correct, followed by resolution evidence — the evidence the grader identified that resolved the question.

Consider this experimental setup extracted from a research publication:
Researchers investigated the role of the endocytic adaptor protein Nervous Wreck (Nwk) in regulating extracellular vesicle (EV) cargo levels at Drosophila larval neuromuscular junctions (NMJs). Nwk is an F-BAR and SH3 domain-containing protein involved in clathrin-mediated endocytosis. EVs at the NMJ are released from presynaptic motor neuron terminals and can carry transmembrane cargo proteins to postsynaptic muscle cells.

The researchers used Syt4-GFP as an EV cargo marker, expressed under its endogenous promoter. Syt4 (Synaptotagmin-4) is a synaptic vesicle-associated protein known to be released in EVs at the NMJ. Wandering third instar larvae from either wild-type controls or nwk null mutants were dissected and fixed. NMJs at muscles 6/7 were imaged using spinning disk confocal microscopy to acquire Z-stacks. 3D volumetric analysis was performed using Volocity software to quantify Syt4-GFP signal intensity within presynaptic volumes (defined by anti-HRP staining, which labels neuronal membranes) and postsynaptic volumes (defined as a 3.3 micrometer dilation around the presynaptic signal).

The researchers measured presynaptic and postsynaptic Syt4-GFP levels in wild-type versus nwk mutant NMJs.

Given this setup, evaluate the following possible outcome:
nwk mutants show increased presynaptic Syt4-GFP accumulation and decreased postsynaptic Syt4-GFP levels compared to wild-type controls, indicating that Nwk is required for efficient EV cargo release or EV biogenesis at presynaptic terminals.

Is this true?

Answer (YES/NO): NO